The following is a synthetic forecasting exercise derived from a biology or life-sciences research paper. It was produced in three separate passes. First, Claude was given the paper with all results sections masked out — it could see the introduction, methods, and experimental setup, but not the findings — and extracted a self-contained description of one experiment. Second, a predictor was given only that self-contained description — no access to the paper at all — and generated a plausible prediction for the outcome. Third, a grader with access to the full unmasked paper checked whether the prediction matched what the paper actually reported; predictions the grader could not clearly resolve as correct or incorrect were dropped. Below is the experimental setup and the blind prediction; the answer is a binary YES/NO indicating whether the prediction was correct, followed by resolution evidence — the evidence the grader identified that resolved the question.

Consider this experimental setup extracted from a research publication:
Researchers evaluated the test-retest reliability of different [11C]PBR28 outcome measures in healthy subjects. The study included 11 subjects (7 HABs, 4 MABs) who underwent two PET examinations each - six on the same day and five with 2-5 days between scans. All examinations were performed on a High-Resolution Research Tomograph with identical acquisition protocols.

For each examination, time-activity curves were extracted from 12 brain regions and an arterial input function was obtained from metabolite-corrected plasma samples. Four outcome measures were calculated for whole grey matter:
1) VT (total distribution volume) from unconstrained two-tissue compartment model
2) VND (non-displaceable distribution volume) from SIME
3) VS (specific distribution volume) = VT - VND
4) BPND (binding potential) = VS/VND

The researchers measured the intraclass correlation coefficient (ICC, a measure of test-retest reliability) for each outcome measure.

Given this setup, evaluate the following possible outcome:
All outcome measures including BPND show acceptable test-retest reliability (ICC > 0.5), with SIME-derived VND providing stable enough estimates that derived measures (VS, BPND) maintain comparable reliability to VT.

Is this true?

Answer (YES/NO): NO